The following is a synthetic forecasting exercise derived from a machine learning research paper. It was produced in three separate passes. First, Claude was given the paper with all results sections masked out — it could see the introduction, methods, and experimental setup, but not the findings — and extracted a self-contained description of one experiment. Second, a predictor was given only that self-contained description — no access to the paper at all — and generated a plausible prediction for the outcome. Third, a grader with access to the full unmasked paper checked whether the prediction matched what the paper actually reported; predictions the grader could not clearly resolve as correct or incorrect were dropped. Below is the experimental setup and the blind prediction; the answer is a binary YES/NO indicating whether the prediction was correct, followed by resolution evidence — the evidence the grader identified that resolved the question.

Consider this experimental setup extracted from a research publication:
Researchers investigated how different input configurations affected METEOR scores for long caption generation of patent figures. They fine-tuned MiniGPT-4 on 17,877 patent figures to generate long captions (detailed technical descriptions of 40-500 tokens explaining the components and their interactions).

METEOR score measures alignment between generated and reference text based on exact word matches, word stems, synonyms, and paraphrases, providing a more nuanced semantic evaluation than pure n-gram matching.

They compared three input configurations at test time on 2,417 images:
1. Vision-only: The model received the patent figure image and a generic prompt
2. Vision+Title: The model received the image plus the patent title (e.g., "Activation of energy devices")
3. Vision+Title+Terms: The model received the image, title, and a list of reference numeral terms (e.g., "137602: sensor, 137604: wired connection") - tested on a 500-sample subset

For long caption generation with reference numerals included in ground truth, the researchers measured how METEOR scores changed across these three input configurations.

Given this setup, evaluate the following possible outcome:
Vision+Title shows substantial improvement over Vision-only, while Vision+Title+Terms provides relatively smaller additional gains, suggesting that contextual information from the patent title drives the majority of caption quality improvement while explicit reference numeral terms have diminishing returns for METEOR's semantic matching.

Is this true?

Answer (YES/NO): YES